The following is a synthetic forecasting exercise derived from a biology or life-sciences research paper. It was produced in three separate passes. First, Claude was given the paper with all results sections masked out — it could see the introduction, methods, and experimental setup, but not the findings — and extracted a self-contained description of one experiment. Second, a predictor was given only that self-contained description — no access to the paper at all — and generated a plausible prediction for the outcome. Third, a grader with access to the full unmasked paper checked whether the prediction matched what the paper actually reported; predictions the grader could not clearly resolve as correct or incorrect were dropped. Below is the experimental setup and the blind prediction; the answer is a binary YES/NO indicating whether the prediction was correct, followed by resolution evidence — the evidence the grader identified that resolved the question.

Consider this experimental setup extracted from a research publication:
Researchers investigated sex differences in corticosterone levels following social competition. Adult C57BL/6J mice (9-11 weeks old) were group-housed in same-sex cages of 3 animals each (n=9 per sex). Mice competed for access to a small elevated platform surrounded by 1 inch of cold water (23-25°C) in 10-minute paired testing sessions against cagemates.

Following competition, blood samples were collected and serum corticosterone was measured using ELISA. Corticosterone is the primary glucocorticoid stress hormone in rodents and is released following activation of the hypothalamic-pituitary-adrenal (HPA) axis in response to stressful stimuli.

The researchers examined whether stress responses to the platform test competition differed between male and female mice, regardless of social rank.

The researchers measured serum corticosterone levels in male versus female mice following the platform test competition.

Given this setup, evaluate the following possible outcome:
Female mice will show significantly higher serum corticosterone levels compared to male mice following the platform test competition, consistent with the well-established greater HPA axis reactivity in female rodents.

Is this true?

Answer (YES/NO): YES